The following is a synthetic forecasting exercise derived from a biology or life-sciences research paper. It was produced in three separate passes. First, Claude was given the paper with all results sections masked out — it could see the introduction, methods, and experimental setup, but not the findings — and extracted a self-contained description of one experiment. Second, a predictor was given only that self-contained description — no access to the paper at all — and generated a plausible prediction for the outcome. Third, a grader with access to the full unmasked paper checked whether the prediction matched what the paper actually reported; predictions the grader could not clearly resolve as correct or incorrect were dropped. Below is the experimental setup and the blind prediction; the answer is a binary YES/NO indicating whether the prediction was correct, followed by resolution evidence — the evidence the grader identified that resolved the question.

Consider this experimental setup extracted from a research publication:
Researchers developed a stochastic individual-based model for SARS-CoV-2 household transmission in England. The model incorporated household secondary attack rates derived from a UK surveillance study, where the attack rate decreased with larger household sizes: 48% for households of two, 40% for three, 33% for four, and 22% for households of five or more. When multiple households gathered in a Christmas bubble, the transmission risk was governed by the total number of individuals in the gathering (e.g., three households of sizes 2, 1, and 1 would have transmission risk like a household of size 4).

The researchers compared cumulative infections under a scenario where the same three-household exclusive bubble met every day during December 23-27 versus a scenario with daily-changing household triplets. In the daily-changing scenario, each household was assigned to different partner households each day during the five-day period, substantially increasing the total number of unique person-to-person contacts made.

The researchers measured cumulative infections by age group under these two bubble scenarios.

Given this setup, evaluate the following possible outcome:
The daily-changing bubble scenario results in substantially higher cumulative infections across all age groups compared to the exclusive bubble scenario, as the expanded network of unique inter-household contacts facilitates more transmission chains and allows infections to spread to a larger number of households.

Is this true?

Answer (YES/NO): NO